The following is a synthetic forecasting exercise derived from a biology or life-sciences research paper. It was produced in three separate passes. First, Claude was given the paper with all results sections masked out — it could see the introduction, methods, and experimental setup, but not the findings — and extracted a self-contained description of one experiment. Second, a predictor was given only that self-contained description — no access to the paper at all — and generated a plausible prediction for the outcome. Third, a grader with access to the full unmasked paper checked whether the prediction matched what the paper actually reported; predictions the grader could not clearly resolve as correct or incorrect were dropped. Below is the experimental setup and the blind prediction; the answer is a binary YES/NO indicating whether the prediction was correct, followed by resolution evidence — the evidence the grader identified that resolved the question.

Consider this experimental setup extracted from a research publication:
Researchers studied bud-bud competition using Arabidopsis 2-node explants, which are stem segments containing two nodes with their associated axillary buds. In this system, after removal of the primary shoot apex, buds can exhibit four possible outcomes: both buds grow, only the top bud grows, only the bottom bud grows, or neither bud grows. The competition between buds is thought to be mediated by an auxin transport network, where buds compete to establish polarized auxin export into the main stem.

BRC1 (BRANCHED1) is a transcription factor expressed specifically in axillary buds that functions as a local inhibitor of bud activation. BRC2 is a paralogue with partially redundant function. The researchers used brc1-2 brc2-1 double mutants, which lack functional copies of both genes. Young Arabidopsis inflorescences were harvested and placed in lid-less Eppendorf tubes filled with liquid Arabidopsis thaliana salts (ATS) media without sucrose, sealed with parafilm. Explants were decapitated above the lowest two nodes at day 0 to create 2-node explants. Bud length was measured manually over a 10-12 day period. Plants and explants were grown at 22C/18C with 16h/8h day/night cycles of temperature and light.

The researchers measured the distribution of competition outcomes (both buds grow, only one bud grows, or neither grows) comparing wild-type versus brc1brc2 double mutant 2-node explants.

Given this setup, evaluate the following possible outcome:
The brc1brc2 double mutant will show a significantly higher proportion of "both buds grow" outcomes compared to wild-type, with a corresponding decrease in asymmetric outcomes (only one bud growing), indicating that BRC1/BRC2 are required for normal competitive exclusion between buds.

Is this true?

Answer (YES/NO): YES